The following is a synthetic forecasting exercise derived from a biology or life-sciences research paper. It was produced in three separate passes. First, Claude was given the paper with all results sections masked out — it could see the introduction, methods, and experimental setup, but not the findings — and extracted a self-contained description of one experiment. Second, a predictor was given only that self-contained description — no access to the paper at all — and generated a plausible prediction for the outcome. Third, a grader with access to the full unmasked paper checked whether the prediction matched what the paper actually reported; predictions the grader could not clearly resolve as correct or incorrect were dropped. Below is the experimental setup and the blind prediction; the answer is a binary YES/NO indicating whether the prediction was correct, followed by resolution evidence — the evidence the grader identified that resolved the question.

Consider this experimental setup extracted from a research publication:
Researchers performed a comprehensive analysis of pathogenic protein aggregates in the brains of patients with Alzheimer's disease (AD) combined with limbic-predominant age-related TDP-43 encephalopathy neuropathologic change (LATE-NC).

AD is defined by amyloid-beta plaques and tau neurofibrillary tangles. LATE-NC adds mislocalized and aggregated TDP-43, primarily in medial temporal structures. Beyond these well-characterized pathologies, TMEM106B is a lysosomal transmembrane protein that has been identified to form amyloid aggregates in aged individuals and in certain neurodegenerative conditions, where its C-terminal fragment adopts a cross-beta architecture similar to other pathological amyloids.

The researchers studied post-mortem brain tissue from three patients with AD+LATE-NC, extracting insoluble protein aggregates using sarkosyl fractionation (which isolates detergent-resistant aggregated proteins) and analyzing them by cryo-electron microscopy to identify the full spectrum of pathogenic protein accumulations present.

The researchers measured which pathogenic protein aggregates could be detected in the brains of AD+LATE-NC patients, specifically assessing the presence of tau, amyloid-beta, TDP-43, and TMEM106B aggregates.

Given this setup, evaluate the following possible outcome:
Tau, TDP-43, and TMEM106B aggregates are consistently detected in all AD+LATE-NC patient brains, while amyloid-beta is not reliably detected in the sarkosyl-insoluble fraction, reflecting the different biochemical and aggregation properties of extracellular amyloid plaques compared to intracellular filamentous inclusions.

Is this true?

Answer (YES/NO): NO